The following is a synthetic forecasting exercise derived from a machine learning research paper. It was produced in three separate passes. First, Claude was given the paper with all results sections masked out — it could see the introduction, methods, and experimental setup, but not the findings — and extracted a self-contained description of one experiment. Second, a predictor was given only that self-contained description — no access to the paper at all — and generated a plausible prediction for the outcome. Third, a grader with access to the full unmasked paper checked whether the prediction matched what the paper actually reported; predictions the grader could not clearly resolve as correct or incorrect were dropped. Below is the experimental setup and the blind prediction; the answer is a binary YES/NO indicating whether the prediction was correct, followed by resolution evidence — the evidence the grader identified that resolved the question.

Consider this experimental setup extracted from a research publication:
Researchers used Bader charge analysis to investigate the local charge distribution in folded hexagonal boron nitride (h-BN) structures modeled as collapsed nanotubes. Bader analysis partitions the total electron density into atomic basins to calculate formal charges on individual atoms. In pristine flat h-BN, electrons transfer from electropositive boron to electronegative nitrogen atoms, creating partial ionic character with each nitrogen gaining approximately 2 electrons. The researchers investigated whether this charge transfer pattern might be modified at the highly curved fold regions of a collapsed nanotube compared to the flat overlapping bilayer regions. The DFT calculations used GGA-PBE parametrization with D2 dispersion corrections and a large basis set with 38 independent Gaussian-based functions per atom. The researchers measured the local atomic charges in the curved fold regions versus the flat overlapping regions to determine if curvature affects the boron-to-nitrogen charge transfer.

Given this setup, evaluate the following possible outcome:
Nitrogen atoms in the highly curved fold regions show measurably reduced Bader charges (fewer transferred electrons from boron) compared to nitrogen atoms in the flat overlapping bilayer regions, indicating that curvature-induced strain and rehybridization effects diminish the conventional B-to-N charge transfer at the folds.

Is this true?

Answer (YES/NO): YES